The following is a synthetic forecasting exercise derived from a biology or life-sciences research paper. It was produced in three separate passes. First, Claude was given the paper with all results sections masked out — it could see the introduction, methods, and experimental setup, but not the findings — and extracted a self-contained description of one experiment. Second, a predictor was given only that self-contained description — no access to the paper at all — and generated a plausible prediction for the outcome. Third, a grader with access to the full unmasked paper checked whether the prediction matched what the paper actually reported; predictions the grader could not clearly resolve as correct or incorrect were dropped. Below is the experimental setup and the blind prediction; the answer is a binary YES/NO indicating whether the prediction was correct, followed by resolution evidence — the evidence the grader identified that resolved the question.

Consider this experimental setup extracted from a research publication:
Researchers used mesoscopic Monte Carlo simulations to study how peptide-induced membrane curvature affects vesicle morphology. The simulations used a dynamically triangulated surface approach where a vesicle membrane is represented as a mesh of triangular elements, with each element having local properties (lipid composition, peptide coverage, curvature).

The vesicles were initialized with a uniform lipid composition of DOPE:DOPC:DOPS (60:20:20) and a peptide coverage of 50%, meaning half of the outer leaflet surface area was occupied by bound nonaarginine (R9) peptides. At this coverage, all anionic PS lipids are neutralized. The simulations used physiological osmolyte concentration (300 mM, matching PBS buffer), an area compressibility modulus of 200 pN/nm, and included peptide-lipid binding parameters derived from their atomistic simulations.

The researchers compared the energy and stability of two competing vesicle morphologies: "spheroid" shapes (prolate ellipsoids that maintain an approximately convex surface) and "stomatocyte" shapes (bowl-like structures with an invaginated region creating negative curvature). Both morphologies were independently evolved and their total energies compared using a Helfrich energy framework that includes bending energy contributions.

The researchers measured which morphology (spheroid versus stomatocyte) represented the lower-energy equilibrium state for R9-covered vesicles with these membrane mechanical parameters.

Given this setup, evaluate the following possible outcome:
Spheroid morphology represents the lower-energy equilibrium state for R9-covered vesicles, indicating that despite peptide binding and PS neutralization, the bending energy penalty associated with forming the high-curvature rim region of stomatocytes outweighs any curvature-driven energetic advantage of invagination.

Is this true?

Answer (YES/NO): NO